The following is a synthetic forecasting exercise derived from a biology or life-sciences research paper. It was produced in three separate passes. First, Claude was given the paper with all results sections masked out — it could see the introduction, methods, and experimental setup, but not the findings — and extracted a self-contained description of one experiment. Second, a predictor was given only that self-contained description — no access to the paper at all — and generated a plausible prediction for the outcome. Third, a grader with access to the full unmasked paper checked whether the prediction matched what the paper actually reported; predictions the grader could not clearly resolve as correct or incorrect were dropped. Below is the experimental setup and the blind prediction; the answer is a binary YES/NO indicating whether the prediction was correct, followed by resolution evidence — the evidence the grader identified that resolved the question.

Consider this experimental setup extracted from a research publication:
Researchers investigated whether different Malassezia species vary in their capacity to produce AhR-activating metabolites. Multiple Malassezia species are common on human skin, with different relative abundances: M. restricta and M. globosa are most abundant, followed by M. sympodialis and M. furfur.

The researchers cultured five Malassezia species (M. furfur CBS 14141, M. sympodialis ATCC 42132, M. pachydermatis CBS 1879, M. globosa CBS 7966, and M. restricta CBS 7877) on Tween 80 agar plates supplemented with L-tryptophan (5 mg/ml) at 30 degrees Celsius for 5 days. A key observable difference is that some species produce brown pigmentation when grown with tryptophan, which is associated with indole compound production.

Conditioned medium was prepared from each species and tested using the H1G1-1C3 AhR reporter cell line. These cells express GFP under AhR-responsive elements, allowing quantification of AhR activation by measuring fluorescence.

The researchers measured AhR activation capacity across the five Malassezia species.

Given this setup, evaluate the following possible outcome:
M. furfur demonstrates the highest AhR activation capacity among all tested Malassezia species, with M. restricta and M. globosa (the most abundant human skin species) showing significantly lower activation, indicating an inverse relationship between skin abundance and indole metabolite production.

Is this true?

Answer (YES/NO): YES